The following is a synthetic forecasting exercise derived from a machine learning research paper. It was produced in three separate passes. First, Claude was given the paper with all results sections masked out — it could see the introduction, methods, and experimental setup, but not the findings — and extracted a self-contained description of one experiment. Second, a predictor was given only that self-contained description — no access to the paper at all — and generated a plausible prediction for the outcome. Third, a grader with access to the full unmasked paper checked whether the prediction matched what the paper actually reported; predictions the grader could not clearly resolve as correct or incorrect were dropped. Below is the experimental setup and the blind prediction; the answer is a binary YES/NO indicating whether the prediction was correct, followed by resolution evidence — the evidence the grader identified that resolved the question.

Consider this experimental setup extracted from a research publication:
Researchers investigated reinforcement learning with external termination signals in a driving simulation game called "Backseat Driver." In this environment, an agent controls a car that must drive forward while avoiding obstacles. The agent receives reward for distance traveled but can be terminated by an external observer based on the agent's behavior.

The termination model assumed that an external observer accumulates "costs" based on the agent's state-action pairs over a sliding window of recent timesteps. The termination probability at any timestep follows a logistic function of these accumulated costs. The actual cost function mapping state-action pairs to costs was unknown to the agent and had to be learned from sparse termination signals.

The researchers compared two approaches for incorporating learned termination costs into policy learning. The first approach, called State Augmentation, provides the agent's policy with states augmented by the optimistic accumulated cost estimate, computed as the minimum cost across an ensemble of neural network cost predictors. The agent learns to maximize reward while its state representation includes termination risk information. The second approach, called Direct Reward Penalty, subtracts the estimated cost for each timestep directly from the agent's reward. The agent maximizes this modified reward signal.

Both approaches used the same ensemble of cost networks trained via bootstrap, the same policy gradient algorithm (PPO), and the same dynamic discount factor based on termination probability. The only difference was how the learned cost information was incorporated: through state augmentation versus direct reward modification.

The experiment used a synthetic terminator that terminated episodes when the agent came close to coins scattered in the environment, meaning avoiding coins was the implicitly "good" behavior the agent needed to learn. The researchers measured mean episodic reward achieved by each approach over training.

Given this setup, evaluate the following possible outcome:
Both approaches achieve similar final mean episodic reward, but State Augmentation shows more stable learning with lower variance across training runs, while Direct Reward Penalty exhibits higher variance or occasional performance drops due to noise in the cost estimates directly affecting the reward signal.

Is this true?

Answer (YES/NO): NO